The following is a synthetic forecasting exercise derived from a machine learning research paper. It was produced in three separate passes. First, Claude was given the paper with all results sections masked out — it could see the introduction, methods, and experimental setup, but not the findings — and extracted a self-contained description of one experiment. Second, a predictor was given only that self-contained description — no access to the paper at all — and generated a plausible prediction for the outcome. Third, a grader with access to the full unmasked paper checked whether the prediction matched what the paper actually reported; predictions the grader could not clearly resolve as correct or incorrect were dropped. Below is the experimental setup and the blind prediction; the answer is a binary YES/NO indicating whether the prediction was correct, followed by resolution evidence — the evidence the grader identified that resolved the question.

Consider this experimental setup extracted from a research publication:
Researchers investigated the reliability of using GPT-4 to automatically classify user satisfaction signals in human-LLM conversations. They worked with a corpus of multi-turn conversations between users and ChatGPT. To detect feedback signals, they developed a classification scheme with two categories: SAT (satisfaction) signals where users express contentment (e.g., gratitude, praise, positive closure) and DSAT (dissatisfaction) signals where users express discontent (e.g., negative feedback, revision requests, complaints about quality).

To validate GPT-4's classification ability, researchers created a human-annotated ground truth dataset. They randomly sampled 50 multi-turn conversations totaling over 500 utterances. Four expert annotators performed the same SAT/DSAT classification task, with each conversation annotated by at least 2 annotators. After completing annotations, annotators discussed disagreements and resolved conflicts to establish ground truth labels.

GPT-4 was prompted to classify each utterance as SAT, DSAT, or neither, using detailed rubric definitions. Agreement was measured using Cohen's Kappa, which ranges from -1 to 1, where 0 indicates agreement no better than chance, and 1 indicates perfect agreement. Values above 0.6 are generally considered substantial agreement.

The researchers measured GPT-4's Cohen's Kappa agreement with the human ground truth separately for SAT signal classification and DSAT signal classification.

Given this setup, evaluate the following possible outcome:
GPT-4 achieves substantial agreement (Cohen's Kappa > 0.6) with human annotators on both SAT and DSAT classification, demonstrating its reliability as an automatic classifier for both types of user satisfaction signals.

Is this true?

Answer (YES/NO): NO